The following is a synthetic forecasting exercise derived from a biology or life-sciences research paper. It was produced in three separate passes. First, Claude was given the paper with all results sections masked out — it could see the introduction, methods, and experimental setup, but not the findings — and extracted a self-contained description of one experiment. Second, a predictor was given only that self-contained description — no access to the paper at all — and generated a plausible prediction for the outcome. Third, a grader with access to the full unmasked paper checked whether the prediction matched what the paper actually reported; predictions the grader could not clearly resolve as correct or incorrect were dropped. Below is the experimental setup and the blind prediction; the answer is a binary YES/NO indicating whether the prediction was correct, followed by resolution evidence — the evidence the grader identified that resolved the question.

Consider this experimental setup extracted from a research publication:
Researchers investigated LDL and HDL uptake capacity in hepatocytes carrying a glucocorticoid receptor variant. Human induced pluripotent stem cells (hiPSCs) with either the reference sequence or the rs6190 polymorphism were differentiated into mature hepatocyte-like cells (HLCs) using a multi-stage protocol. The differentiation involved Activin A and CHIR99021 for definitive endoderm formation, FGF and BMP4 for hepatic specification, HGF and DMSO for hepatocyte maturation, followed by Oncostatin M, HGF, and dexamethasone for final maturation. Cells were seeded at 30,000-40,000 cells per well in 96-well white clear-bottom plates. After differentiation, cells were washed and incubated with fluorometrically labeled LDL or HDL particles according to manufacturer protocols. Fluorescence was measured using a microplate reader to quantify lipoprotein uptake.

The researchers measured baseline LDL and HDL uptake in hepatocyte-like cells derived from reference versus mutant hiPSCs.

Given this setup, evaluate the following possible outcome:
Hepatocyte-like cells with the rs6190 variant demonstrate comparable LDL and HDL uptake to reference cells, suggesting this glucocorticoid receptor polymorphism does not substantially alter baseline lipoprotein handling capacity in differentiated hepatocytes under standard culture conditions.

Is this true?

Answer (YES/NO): NO